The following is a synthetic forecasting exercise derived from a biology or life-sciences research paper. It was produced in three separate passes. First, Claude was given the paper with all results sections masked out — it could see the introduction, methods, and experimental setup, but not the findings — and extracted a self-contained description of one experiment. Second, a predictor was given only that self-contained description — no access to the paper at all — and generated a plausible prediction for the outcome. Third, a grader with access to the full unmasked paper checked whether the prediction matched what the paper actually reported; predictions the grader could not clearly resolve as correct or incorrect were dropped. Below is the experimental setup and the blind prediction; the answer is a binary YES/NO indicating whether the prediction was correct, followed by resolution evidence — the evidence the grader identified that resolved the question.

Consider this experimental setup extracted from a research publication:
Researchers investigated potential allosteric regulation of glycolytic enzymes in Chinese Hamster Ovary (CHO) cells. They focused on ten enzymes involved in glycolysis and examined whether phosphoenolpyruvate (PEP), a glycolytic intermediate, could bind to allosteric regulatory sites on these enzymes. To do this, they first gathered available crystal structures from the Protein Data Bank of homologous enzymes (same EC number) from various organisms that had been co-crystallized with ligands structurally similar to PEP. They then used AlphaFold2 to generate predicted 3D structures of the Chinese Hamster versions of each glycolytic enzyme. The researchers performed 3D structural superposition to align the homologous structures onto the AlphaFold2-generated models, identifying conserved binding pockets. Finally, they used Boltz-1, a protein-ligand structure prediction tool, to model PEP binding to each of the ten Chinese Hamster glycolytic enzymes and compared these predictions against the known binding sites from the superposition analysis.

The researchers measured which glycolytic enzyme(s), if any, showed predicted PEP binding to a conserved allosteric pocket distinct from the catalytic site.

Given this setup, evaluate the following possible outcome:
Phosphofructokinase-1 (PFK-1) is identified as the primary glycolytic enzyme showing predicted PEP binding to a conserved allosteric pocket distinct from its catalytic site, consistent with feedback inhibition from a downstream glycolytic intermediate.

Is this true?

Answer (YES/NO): YES